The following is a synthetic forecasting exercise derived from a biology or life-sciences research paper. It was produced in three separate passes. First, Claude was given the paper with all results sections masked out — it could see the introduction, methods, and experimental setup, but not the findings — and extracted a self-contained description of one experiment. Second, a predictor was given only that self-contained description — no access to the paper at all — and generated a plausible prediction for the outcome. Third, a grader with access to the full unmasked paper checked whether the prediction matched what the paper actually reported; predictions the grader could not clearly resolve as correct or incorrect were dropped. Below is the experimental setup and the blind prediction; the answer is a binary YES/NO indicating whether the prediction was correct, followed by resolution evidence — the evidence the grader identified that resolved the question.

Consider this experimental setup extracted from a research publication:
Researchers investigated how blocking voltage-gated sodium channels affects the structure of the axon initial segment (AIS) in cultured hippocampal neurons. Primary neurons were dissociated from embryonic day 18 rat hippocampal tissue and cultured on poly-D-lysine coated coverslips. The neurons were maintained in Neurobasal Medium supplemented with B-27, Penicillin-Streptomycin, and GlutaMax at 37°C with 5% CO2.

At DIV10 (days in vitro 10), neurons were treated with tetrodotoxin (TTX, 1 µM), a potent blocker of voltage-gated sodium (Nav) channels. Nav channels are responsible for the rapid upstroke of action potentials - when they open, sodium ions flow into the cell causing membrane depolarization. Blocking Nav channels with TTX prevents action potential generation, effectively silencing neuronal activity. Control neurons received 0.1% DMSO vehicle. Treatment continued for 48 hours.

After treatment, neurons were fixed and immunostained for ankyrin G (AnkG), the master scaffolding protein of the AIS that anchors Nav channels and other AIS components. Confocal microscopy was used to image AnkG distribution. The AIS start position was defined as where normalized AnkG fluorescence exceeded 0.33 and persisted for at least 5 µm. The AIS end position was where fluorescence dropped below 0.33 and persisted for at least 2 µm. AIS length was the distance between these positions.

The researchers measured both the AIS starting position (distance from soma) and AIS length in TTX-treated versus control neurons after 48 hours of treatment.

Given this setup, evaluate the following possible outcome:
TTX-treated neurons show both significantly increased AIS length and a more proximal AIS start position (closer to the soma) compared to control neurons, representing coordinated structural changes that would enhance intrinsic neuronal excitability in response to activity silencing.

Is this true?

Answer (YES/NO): NO